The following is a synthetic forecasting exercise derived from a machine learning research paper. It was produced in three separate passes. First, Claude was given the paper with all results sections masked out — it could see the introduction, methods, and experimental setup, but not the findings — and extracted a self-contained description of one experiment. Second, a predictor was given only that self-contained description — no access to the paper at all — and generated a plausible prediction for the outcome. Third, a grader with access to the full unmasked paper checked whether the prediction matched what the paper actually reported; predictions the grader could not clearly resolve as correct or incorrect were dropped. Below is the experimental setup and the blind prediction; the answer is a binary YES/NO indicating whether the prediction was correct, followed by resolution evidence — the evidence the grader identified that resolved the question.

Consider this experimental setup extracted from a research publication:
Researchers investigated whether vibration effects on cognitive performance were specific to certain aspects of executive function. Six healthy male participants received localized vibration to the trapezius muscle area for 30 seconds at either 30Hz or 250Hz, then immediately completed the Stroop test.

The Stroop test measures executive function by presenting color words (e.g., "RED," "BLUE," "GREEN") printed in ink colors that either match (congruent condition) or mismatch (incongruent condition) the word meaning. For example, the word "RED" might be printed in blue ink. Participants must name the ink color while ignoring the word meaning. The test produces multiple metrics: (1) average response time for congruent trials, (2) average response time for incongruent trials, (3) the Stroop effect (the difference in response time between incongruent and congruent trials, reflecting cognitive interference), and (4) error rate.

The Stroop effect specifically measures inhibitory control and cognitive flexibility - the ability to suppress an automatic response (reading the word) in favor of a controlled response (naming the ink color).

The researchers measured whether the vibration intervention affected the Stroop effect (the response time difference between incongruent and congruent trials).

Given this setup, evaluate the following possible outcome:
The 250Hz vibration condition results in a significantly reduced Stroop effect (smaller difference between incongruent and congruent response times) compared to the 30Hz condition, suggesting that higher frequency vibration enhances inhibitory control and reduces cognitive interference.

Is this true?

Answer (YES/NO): NO